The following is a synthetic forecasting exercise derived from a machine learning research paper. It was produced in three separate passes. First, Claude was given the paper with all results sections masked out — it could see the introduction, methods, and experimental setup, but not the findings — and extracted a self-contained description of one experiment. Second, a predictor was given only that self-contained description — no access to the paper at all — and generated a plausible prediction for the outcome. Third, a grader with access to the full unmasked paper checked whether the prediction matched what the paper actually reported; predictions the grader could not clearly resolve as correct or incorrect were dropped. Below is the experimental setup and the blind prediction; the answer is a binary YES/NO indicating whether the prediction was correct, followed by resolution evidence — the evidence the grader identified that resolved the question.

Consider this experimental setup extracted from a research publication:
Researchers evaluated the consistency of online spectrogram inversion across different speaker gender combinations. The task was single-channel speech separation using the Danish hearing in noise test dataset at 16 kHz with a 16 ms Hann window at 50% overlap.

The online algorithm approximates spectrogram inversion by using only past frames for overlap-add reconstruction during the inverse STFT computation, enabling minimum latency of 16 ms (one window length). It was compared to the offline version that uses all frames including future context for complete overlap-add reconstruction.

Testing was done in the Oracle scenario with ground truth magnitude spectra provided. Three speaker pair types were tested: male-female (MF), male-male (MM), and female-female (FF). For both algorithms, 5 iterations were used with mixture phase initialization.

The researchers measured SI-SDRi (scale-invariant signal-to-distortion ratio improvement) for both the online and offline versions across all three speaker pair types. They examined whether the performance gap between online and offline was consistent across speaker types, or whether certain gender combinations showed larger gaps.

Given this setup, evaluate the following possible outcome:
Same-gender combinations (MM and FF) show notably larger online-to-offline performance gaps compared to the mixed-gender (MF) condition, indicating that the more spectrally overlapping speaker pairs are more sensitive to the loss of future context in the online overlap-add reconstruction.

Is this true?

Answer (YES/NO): NO